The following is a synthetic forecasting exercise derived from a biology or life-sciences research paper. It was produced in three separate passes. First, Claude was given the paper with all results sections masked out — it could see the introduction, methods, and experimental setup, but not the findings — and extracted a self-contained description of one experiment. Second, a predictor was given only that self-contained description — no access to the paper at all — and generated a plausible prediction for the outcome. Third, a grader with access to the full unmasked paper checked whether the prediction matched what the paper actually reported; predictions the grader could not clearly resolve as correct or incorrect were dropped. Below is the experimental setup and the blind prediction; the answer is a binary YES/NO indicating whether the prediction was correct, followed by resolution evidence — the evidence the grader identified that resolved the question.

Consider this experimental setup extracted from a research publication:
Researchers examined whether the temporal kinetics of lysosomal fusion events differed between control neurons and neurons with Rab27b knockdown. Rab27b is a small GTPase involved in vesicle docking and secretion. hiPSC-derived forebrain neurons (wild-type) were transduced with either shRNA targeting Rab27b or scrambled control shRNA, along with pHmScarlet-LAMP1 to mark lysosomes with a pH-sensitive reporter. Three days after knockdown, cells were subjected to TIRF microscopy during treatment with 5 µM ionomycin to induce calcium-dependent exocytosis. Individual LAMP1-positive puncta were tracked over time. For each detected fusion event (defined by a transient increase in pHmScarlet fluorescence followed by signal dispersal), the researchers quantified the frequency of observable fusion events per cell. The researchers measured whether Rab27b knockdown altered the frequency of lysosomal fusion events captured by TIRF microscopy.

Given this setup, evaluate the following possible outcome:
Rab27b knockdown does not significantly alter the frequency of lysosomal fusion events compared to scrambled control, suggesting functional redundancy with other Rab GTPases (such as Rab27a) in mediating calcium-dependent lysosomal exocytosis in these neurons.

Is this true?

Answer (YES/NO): NO